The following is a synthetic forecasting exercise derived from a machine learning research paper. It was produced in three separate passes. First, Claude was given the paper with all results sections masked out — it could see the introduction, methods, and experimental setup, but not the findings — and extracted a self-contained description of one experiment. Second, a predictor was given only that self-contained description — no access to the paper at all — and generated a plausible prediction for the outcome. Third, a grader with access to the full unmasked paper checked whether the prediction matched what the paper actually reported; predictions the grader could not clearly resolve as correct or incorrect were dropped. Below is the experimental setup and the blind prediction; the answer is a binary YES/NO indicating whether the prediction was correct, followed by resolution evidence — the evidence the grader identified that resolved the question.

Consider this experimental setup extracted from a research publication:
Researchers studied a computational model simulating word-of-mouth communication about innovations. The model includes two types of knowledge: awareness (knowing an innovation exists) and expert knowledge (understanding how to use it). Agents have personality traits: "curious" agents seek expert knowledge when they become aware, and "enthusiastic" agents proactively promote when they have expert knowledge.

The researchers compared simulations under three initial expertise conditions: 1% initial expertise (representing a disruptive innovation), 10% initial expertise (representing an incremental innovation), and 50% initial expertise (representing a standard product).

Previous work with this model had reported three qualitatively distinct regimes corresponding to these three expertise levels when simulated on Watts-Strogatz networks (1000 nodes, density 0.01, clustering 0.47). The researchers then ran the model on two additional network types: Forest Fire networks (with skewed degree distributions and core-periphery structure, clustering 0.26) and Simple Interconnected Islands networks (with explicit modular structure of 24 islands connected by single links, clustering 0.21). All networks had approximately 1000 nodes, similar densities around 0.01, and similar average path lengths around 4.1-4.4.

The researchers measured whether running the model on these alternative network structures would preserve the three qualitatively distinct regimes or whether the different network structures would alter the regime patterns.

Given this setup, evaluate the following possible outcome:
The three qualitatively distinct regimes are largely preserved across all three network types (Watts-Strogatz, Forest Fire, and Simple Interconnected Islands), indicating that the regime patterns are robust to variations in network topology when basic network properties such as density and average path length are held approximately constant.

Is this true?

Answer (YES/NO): YES